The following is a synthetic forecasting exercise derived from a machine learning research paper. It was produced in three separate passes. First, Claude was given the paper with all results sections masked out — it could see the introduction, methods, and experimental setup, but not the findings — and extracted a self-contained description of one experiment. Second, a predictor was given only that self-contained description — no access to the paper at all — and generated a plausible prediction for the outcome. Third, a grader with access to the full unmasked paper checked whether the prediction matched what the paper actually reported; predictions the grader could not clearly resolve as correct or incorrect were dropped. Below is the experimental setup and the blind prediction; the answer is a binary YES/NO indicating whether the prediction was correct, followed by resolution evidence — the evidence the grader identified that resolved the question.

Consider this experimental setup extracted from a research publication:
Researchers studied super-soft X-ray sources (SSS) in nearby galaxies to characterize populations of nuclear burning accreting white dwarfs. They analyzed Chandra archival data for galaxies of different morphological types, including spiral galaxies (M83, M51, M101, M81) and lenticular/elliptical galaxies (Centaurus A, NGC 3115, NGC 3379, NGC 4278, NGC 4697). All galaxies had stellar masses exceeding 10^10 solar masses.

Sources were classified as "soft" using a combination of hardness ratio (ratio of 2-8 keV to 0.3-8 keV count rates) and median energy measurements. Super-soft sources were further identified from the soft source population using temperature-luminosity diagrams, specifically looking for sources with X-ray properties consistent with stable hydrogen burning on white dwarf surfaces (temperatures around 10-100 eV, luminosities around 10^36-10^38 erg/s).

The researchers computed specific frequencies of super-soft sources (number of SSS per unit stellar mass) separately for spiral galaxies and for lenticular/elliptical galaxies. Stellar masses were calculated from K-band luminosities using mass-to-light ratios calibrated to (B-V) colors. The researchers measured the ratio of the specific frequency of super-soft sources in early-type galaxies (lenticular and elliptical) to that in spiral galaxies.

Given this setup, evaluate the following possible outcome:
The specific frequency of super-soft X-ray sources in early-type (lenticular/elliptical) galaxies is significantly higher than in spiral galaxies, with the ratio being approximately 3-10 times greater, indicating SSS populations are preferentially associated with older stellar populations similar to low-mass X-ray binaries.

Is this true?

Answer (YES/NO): NO